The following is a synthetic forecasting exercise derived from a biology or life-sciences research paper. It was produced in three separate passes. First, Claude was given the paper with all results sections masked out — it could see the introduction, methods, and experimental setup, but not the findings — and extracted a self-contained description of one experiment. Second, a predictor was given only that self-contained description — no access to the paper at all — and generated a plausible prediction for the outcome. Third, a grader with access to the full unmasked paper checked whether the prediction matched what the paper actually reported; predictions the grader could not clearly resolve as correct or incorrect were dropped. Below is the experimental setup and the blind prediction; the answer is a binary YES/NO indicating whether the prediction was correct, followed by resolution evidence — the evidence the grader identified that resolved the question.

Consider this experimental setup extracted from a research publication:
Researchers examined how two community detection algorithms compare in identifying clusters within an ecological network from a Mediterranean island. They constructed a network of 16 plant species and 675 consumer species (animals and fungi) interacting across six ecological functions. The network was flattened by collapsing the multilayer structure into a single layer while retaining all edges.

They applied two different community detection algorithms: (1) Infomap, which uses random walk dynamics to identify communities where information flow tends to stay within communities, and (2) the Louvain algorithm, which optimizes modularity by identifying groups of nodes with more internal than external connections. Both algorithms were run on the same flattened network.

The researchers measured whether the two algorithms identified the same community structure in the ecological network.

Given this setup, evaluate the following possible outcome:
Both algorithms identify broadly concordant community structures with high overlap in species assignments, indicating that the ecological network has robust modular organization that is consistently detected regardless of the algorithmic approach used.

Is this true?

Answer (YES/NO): YES